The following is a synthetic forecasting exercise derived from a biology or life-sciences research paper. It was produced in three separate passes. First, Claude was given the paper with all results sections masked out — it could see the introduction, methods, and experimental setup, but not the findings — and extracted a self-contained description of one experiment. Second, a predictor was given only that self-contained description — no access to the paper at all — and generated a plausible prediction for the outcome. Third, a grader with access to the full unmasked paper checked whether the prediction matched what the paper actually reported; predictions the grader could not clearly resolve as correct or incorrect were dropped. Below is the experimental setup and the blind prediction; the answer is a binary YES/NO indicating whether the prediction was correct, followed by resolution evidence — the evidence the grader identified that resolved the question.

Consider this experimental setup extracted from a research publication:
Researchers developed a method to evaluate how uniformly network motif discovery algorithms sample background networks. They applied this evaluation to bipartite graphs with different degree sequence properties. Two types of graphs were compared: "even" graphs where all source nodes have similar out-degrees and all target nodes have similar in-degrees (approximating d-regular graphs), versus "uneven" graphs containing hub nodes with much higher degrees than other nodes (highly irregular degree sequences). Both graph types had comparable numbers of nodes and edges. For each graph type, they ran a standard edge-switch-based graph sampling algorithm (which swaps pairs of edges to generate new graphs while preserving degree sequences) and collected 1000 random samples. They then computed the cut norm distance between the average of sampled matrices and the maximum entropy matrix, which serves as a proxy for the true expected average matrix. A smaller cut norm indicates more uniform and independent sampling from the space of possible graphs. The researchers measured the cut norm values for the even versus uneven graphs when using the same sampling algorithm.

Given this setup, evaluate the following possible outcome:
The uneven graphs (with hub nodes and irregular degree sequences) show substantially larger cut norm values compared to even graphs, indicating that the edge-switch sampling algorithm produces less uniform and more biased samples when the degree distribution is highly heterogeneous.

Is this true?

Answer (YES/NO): YES